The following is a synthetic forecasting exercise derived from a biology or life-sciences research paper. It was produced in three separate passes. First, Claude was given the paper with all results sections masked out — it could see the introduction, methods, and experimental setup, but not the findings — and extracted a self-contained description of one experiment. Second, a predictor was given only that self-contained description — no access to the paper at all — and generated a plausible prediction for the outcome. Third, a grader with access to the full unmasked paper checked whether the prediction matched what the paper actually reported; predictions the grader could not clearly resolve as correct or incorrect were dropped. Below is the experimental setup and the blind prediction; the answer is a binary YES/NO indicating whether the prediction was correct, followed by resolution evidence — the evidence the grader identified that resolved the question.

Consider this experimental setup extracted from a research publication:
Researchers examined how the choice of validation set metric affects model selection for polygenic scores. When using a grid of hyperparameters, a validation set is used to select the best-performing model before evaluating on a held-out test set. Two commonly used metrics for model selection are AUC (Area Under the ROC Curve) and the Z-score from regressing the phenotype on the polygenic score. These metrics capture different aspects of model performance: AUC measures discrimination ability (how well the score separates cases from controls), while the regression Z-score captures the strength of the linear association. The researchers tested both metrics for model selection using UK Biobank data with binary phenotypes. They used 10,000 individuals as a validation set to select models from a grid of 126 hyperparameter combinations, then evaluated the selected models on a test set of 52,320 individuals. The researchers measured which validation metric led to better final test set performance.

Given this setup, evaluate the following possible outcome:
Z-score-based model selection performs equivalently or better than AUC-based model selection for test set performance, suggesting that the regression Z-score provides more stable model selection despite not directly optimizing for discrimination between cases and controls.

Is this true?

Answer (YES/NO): YES